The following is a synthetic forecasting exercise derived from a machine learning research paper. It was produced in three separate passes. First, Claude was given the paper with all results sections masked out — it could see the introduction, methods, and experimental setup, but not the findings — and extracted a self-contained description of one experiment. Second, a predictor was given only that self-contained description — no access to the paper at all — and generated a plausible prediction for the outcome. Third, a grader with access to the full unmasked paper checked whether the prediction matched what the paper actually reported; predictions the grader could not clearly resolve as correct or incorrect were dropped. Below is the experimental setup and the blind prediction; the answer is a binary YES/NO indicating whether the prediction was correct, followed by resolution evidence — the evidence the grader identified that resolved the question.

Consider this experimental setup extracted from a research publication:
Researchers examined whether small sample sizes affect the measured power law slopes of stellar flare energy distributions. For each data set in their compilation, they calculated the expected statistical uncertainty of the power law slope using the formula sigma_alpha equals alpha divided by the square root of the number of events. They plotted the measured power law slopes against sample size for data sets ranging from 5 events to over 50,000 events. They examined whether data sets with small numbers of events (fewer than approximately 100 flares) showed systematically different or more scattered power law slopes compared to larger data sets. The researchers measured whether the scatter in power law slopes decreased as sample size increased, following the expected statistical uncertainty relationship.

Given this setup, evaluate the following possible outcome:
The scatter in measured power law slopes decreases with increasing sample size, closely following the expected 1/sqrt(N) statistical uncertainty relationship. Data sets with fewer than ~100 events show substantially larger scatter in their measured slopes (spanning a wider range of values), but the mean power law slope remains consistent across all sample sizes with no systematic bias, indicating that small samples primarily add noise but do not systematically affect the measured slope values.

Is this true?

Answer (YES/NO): YES